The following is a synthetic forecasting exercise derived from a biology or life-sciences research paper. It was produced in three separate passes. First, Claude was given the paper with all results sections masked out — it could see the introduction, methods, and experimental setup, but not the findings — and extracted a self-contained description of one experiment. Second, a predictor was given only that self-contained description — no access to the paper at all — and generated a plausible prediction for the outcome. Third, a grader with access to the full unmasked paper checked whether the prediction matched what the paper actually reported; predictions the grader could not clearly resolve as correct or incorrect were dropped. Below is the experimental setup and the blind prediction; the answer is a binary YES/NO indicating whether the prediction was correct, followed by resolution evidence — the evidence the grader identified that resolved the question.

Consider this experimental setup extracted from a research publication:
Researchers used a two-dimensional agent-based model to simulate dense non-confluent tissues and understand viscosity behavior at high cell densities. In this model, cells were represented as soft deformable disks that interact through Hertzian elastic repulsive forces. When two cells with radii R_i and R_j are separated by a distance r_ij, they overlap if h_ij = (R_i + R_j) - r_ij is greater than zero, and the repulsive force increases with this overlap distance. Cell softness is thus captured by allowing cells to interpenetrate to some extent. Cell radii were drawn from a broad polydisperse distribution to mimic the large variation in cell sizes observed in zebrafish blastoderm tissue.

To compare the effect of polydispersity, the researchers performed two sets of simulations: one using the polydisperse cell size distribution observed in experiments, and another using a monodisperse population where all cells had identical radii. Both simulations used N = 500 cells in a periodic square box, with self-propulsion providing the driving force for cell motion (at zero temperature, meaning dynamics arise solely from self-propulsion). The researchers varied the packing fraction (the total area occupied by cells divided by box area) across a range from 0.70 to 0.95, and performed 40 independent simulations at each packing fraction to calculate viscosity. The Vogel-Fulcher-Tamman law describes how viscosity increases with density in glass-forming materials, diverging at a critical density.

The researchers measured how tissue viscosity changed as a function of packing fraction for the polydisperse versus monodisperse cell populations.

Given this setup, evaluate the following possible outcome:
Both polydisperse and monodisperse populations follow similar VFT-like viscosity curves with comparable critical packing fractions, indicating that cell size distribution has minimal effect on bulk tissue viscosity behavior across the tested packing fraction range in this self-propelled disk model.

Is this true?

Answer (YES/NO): NO